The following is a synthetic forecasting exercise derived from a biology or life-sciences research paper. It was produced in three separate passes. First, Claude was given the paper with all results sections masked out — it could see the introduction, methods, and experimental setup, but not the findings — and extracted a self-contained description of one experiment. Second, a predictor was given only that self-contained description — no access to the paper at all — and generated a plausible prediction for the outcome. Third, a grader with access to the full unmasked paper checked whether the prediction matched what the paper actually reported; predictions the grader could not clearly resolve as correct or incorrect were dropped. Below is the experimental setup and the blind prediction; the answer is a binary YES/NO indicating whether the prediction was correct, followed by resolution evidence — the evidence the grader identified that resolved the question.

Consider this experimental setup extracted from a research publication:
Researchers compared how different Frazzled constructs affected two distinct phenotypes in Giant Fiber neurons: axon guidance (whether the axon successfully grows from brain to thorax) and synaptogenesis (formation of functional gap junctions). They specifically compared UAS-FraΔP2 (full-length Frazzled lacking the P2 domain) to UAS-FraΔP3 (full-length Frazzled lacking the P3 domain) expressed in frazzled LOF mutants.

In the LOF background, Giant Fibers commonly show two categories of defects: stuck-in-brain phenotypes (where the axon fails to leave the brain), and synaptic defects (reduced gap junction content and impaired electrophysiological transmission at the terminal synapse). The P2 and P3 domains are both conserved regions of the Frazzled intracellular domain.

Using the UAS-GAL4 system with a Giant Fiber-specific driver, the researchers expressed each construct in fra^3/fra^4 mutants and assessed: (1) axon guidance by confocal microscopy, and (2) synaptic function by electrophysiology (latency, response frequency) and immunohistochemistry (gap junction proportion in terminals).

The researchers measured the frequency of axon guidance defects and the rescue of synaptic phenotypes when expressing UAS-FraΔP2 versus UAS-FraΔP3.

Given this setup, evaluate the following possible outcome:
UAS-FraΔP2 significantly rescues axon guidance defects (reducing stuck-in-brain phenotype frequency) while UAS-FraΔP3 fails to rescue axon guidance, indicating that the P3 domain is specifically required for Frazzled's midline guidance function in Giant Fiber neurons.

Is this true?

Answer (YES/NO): NO